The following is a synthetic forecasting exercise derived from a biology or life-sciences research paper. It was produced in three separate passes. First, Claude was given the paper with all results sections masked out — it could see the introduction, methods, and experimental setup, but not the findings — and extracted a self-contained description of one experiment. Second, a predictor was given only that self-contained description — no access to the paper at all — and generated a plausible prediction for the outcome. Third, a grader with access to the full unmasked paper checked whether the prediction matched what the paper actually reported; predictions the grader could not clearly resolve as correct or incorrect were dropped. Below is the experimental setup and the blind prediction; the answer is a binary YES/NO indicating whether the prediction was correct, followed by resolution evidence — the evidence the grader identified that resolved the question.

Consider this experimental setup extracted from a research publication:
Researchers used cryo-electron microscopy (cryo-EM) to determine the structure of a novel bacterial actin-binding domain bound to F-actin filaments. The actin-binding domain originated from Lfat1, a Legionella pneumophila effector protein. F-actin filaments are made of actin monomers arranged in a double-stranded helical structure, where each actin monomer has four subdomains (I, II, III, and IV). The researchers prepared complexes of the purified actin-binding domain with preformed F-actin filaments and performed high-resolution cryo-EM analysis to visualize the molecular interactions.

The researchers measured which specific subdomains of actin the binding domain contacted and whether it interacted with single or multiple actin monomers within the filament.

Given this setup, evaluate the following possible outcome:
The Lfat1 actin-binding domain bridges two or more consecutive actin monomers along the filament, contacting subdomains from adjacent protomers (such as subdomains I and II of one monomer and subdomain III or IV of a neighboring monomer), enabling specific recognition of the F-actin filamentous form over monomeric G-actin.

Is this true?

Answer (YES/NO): YES